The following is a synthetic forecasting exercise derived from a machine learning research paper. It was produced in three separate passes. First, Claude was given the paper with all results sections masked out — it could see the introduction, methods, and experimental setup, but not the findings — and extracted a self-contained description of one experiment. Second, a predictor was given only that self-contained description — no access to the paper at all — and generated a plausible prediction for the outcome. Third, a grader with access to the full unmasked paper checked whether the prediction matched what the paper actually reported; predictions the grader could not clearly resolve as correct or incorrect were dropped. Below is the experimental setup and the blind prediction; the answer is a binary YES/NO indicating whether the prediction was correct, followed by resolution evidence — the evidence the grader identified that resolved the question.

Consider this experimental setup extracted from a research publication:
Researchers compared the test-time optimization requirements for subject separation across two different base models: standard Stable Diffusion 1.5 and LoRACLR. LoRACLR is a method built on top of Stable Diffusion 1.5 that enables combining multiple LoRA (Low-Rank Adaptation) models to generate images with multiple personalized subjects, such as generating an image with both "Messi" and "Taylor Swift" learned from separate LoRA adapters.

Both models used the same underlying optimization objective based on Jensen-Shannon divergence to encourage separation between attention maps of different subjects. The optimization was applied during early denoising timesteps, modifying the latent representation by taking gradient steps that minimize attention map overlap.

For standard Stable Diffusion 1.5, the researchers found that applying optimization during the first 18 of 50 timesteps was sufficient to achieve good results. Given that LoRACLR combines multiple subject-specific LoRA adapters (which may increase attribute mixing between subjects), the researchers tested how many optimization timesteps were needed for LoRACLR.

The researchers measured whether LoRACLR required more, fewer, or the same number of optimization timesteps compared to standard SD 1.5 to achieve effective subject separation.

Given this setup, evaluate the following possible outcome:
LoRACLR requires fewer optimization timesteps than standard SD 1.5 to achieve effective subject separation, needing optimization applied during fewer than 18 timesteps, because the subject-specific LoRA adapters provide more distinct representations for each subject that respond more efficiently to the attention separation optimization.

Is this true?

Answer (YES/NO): NO